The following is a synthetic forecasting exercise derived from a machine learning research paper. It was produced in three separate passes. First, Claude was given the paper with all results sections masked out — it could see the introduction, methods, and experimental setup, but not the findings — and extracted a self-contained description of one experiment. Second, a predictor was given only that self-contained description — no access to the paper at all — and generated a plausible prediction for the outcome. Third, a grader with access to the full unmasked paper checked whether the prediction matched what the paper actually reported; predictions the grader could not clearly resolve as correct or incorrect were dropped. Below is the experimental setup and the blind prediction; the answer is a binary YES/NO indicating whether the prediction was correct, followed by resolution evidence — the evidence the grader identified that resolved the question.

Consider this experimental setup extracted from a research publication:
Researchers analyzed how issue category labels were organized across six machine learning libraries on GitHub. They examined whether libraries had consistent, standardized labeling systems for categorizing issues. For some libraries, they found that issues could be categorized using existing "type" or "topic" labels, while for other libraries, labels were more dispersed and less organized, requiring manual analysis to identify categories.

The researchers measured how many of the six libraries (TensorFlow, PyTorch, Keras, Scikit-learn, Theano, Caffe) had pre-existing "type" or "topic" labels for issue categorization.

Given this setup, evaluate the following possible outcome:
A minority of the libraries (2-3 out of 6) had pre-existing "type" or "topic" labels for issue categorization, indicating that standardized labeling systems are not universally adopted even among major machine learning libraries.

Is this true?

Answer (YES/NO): YES